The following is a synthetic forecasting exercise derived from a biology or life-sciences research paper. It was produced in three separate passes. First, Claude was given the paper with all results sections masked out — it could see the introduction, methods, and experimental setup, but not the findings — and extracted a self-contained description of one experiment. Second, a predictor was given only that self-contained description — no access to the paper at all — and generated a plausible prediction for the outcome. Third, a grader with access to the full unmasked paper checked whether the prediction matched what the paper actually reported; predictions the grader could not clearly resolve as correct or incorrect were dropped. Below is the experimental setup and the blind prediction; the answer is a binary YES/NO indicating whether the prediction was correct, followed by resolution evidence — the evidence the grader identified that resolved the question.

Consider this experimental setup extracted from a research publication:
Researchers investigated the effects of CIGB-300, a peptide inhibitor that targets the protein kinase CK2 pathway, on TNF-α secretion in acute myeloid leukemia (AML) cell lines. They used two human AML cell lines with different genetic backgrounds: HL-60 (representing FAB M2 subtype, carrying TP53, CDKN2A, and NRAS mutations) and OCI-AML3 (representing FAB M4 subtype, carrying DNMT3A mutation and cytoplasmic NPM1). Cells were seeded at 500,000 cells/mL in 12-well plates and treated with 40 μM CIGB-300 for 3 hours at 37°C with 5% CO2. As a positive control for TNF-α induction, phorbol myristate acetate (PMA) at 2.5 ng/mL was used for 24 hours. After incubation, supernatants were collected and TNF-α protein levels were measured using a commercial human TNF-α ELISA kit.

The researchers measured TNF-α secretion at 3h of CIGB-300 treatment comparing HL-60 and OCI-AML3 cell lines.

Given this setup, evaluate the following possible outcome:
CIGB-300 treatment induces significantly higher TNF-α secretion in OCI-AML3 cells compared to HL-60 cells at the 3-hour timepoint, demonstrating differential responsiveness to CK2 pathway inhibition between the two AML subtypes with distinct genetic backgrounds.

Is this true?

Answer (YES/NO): NO